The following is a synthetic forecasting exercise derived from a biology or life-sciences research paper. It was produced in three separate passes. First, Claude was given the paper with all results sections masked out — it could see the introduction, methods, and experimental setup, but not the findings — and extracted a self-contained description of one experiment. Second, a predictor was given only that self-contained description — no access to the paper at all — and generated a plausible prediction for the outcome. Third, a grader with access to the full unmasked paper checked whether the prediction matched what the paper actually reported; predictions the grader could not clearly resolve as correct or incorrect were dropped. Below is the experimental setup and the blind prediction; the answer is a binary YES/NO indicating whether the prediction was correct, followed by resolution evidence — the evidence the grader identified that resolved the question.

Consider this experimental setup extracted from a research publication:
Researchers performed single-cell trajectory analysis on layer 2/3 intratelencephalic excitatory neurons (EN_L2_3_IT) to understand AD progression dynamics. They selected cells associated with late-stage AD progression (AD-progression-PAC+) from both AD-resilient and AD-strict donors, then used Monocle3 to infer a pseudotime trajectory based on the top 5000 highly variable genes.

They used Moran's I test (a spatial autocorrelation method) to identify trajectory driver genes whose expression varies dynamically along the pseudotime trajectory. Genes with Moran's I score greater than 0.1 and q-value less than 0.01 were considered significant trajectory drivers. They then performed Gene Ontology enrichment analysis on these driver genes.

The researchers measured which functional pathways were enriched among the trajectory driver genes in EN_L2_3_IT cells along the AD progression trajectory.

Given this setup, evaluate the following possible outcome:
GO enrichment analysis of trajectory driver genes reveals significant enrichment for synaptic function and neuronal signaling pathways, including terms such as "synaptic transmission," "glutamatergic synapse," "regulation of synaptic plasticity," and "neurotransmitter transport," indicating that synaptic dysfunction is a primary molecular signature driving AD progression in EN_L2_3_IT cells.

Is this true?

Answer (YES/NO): NO